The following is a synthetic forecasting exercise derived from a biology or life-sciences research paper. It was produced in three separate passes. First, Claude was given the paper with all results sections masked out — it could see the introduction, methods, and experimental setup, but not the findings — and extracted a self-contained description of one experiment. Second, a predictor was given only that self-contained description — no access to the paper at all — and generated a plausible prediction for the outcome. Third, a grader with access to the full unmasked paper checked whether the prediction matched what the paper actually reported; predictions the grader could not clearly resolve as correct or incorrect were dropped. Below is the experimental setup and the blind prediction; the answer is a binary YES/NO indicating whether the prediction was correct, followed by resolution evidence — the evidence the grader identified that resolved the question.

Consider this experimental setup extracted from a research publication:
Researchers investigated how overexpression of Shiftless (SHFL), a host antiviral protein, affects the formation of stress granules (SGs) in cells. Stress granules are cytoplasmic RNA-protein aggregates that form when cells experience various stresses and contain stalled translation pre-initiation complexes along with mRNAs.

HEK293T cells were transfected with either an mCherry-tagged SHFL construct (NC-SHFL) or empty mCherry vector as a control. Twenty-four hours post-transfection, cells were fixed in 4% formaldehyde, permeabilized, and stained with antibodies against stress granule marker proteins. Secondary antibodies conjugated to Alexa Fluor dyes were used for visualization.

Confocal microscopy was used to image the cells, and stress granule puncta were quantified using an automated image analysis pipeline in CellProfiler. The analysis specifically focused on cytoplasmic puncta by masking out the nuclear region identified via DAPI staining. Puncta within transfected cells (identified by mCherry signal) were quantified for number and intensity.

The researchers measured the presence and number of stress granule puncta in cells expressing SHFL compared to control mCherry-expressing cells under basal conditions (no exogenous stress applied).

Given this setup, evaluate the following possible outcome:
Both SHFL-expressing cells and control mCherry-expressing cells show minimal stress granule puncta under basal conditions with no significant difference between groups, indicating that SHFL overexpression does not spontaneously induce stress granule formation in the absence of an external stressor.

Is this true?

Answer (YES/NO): NO